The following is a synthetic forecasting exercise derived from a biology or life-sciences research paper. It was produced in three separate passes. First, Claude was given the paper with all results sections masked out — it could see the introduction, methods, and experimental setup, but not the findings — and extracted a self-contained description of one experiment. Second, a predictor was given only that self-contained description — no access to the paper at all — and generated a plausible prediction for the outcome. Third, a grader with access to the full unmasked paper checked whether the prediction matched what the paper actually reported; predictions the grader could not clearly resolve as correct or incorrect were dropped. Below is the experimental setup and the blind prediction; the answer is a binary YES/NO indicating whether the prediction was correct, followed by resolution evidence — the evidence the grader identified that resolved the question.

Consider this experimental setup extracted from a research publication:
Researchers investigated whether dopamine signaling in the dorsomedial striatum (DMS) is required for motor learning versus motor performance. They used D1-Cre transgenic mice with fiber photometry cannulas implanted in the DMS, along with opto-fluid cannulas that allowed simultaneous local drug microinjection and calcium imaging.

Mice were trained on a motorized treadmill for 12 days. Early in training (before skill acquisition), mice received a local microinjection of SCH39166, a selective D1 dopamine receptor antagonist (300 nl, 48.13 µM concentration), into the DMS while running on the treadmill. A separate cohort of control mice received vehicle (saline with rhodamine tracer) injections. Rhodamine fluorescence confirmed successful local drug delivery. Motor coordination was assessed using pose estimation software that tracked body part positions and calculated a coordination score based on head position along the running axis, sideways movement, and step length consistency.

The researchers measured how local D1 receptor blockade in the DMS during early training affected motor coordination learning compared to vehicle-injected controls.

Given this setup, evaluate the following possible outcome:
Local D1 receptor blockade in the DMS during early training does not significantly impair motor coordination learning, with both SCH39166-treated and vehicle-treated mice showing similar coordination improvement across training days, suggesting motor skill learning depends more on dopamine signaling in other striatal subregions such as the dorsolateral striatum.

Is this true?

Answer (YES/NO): NO